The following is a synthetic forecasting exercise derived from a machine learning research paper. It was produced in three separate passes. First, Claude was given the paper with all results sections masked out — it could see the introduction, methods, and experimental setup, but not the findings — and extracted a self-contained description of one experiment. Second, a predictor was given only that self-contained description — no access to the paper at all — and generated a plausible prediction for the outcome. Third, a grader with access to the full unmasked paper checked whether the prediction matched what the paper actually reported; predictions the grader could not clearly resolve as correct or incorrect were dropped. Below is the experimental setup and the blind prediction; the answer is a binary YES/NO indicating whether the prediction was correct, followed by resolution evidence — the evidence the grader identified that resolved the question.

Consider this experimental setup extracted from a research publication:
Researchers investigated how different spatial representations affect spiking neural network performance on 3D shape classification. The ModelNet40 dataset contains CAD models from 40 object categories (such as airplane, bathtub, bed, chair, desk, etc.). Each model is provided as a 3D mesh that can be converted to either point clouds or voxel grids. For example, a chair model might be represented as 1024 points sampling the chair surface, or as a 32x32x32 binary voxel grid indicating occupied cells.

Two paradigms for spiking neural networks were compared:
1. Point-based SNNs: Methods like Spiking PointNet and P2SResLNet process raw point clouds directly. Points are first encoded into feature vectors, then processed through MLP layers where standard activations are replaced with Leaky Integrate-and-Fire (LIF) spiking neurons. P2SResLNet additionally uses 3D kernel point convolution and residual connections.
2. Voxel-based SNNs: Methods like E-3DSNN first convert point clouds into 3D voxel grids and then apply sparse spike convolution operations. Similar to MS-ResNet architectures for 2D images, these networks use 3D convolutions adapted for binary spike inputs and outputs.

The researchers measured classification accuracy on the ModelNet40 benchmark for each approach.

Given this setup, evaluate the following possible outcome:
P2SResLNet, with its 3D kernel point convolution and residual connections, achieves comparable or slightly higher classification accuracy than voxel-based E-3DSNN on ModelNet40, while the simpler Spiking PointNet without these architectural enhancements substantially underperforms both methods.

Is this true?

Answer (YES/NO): NO